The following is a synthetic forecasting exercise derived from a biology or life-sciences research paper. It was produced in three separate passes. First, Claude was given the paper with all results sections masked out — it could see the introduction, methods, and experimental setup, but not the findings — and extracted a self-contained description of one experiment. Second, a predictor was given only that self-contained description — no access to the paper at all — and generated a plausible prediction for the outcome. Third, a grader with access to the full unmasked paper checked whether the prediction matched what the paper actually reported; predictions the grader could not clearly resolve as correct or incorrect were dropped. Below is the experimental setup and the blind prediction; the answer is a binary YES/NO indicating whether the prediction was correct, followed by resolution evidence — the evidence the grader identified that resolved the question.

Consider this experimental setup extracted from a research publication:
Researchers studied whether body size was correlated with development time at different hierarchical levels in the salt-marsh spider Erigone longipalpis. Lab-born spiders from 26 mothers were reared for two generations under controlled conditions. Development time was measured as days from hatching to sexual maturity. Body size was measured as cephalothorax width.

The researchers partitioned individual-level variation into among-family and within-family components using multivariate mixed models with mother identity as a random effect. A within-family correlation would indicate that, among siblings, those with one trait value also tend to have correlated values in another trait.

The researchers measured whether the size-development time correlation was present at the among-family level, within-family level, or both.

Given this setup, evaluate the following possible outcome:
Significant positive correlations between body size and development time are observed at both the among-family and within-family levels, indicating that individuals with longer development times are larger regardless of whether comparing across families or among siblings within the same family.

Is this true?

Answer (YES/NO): NO